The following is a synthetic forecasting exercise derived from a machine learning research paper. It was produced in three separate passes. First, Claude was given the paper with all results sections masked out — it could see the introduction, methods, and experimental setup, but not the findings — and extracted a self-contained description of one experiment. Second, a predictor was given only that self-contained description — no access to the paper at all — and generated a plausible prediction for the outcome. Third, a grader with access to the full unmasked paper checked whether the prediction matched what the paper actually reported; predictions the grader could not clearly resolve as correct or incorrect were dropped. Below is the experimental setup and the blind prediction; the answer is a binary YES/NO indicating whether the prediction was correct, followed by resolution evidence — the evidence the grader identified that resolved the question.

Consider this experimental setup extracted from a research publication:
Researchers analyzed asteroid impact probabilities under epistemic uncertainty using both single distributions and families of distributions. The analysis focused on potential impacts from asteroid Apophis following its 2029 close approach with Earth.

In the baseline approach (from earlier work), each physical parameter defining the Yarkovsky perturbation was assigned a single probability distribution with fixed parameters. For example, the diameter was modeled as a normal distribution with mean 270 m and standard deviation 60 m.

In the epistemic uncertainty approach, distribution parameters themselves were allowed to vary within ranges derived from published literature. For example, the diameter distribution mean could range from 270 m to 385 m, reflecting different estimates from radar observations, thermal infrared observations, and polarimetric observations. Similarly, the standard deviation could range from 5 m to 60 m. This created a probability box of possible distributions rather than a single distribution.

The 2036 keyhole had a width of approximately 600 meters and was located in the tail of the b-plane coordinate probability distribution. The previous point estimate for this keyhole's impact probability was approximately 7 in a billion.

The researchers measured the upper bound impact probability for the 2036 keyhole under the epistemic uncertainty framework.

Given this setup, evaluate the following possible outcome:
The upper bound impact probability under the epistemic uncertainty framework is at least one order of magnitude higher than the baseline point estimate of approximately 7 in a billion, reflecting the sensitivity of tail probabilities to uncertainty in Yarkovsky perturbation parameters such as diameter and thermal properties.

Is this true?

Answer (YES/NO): YES